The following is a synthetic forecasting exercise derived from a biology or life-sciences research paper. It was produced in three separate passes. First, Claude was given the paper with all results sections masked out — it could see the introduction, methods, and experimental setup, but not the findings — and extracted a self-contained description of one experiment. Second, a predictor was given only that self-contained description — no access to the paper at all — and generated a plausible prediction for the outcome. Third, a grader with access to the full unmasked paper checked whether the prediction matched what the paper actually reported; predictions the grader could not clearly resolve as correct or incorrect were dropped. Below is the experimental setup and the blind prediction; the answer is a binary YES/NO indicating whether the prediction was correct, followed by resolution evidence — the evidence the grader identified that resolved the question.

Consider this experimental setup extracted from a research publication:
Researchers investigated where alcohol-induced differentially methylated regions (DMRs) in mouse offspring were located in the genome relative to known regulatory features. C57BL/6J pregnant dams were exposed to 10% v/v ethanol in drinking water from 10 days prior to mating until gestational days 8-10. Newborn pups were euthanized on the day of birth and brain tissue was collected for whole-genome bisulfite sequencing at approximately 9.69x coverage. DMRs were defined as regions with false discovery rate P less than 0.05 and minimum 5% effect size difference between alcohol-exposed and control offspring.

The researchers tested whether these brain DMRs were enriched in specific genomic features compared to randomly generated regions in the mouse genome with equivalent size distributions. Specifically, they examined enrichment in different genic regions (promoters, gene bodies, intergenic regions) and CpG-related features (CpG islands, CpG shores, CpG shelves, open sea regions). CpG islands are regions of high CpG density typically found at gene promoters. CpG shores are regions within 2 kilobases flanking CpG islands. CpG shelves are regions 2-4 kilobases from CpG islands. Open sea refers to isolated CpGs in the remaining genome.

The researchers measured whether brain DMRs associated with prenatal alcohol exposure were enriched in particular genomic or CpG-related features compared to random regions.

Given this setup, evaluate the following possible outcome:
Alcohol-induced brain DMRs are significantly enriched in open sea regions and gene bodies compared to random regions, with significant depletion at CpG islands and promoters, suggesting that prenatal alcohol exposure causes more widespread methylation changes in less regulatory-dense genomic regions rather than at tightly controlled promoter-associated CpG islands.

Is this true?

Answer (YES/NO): NO